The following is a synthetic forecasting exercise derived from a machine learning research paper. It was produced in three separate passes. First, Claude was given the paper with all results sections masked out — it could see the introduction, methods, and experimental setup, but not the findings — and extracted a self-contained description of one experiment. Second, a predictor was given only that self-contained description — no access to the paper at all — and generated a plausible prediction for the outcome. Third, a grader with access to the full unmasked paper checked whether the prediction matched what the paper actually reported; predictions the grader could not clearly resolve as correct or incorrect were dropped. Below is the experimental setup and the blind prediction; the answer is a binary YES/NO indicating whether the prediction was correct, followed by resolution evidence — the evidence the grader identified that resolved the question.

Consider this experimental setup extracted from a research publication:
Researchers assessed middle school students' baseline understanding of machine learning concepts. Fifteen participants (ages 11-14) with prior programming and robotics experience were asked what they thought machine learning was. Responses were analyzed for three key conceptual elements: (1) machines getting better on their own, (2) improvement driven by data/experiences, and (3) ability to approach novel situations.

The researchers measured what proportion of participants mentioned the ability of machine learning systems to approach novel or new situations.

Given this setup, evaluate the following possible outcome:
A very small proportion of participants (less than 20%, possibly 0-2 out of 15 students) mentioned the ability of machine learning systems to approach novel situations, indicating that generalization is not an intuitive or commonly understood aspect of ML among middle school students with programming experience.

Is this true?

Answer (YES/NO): YES